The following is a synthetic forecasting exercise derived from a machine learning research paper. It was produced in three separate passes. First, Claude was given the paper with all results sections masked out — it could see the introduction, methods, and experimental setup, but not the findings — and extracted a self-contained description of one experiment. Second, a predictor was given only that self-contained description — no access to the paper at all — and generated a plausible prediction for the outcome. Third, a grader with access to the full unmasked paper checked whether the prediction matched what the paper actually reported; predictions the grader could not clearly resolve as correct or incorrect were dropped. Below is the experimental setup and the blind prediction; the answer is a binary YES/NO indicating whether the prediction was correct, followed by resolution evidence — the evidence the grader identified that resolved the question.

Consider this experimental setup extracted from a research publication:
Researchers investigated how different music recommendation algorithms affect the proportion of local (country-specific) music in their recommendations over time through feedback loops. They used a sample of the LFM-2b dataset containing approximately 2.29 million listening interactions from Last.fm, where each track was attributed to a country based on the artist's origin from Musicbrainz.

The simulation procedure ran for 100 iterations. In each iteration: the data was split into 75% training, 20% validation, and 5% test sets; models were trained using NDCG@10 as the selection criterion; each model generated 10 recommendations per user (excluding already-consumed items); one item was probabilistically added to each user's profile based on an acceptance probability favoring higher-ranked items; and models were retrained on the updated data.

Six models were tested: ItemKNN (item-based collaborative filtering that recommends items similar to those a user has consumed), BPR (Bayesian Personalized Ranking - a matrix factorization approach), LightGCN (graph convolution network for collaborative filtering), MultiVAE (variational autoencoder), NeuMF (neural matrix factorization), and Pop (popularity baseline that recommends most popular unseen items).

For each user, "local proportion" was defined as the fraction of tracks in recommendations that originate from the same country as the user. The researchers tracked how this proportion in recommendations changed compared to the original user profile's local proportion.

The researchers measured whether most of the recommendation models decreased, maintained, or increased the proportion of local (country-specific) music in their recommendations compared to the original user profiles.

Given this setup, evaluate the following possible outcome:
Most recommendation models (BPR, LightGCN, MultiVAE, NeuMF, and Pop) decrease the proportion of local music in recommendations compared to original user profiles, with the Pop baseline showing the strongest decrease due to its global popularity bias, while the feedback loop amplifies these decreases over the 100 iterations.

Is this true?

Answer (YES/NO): NO